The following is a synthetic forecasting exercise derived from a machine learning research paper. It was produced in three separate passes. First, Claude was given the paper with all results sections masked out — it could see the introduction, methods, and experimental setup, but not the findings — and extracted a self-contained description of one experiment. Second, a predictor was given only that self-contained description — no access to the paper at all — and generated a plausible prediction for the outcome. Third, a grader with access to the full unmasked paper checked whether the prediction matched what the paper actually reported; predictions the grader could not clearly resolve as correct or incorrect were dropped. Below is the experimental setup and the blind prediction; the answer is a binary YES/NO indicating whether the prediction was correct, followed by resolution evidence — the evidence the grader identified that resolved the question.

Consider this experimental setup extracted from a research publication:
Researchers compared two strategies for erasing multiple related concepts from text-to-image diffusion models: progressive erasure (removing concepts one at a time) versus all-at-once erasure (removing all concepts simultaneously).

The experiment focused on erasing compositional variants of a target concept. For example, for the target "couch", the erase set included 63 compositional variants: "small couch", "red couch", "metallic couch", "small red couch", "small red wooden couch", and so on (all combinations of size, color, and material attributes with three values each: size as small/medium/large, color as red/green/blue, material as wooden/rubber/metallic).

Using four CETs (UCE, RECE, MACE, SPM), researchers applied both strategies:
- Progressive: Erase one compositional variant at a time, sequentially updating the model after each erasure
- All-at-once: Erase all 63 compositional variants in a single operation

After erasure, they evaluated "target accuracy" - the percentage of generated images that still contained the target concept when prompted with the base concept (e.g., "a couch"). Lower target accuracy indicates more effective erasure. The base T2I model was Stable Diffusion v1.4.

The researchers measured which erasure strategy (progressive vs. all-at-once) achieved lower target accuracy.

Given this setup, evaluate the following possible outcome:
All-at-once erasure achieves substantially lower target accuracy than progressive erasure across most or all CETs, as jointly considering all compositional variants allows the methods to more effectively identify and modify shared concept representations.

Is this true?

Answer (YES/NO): NO